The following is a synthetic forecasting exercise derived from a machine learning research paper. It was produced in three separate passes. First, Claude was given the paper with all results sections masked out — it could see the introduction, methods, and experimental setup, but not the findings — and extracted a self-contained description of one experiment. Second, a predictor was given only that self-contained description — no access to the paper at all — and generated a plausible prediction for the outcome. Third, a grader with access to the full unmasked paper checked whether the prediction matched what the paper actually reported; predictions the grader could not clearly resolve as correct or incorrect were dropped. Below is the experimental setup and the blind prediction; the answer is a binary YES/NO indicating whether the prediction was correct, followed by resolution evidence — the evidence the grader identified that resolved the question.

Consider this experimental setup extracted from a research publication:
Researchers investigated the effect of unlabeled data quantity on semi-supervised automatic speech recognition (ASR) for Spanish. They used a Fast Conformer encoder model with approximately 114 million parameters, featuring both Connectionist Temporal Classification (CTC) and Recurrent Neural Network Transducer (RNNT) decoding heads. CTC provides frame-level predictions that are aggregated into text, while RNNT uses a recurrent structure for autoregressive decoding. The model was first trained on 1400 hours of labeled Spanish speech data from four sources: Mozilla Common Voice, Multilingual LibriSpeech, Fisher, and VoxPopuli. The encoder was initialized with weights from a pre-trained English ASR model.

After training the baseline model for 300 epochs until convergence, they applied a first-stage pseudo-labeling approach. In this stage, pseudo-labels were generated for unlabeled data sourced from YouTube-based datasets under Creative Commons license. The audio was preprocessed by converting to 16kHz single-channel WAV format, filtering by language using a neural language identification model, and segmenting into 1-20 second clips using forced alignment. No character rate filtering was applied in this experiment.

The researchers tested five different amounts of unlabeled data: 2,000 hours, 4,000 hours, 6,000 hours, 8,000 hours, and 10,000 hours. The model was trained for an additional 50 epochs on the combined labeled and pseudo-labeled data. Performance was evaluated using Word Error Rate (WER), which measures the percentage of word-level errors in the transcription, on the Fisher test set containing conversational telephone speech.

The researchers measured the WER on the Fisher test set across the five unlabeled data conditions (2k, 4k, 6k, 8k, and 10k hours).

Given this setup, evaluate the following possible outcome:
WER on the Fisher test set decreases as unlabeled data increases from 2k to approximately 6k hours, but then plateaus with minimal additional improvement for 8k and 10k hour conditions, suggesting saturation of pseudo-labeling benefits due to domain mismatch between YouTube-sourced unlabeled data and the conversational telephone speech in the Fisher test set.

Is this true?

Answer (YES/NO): NO